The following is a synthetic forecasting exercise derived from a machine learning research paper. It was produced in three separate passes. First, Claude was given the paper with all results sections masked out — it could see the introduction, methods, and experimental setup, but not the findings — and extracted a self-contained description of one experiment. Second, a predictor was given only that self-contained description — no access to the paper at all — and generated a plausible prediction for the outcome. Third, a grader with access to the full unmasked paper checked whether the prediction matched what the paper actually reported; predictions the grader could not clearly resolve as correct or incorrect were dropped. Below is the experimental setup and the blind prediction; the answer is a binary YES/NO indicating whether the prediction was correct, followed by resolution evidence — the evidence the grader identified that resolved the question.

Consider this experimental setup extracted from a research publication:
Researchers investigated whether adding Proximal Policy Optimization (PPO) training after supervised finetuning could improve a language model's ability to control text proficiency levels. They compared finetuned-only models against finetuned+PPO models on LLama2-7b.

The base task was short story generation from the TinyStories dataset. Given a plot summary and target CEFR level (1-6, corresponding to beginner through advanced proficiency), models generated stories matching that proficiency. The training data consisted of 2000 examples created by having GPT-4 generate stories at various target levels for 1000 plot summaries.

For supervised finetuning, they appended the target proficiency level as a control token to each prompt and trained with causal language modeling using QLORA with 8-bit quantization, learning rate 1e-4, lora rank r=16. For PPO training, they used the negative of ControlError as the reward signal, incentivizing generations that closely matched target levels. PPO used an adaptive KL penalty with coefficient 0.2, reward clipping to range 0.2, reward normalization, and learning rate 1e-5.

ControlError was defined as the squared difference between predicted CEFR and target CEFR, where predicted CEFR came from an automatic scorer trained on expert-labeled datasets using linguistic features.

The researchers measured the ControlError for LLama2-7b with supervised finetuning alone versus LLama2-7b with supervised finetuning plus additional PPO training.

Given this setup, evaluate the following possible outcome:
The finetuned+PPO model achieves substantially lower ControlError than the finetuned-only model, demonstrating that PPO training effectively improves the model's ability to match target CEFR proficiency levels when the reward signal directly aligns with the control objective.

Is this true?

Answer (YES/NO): YES